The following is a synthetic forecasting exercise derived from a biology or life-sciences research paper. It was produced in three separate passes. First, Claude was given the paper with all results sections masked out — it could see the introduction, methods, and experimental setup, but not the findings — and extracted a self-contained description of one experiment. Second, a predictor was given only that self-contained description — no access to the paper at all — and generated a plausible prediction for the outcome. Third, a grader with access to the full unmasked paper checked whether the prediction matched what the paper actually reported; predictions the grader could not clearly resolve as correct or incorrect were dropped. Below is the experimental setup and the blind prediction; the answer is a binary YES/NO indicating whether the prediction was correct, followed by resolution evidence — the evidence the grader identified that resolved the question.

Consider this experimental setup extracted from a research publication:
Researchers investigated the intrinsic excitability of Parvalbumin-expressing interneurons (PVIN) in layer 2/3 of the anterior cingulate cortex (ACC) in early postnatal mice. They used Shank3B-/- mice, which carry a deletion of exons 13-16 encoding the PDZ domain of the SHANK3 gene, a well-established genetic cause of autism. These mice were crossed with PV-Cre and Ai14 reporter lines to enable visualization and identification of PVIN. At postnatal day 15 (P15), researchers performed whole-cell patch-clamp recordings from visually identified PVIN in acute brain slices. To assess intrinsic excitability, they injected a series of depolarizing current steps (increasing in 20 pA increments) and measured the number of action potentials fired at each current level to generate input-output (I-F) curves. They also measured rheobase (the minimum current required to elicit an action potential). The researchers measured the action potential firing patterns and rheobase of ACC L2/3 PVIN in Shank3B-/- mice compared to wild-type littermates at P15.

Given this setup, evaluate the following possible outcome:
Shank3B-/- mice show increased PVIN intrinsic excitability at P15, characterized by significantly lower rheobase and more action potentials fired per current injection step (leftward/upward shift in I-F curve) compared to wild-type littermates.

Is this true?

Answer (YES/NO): NO